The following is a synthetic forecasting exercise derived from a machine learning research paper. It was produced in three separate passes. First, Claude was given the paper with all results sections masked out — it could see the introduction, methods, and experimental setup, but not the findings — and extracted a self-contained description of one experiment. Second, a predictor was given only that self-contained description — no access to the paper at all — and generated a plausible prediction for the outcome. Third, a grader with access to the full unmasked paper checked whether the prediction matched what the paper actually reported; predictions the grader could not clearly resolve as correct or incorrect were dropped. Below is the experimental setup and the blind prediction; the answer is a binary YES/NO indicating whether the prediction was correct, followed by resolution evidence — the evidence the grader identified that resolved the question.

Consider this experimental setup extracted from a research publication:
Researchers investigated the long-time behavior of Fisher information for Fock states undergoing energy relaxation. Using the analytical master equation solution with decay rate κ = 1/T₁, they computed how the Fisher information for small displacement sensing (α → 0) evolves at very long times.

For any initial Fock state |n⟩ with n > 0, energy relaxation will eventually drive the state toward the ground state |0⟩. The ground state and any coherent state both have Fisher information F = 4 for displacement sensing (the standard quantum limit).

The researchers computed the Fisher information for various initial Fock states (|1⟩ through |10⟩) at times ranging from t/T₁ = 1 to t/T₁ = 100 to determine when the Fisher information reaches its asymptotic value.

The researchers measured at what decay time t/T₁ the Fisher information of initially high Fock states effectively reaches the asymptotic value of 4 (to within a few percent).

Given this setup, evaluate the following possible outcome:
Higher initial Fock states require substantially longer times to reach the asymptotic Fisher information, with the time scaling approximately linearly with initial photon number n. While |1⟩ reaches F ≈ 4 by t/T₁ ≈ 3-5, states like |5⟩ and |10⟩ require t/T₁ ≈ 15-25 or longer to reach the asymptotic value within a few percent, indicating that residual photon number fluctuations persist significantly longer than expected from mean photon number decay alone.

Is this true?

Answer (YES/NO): NO